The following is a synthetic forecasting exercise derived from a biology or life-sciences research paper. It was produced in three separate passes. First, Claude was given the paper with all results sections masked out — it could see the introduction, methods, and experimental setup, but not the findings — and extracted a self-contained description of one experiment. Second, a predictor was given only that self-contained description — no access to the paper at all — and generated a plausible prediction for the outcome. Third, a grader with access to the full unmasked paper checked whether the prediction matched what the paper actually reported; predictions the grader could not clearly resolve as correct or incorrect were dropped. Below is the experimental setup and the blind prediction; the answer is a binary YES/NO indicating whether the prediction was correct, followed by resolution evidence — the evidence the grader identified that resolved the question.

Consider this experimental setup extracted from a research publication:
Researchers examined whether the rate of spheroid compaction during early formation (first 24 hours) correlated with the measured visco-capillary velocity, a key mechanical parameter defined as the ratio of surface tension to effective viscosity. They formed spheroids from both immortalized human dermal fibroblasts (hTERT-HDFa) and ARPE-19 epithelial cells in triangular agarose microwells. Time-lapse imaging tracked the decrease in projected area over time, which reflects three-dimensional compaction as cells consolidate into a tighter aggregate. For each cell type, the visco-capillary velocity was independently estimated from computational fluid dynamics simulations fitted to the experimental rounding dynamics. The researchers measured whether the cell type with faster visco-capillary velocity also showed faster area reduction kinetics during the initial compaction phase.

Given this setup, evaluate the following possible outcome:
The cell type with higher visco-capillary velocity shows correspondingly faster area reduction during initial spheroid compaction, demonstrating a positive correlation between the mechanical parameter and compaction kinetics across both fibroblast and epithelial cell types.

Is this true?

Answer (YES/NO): YES